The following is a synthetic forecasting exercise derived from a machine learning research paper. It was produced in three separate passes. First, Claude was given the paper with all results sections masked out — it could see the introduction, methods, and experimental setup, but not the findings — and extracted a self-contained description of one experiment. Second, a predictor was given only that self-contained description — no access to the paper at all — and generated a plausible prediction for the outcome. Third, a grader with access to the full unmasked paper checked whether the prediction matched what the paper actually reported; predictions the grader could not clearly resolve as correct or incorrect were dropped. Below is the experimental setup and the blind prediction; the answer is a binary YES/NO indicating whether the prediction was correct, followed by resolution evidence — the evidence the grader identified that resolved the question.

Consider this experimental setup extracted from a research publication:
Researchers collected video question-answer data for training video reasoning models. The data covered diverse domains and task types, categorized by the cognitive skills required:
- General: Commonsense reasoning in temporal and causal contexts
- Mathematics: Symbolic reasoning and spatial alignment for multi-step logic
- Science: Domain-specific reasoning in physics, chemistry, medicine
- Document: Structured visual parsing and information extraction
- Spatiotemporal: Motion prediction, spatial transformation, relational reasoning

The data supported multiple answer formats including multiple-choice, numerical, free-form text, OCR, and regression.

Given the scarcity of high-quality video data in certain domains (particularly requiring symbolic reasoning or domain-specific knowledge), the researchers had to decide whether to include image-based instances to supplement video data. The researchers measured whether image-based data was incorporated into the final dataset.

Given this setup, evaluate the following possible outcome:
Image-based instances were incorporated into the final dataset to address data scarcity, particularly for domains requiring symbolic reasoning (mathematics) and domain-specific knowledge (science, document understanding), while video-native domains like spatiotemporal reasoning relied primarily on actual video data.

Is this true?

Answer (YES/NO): NO